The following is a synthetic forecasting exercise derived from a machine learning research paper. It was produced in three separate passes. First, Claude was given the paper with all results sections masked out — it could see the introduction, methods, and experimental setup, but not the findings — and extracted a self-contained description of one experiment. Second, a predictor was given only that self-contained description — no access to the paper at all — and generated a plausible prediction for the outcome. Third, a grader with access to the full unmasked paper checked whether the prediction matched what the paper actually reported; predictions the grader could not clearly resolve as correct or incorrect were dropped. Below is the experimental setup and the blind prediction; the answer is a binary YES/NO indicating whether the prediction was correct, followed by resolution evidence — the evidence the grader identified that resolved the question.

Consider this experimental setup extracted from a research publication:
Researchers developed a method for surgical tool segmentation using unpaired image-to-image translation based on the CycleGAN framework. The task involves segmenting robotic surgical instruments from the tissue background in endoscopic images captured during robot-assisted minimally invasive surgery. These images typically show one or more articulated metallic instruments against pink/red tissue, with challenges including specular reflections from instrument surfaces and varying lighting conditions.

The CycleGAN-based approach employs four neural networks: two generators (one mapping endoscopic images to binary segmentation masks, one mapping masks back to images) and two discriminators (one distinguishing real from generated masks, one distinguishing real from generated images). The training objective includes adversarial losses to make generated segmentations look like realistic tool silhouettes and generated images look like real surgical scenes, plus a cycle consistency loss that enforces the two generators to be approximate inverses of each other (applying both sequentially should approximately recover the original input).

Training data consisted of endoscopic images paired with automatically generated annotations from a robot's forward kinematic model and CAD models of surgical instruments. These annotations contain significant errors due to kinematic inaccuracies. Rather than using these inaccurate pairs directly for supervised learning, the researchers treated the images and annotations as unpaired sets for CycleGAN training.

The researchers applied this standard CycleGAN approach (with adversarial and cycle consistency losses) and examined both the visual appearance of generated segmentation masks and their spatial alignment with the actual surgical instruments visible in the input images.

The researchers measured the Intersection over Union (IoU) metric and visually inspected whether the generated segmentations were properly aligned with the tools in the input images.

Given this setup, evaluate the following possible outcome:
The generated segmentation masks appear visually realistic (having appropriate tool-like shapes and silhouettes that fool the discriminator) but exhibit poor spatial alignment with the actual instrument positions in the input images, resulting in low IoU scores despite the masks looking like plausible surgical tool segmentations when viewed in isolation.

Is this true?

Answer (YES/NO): YES